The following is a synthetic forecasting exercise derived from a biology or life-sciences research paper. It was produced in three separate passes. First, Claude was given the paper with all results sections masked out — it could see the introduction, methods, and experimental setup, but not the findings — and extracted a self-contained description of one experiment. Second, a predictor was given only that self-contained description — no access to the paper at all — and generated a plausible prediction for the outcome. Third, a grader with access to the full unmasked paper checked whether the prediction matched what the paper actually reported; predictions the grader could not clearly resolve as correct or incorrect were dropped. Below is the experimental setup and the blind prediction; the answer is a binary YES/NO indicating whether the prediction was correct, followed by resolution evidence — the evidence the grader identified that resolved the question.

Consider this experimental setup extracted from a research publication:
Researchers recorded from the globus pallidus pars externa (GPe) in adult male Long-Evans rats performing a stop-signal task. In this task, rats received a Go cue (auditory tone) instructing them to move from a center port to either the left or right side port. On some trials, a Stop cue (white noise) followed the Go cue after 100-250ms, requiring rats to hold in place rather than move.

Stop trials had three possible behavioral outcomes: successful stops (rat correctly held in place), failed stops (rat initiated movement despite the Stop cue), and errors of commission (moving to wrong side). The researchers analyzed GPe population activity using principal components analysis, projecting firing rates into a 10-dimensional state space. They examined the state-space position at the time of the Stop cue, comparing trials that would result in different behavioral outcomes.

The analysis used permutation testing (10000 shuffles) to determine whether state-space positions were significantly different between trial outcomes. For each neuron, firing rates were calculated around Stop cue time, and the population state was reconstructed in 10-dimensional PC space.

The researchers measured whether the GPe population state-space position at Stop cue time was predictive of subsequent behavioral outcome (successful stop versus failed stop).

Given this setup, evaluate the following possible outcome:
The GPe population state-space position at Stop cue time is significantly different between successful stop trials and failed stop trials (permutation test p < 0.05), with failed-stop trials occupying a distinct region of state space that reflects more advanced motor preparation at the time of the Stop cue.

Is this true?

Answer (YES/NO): YES